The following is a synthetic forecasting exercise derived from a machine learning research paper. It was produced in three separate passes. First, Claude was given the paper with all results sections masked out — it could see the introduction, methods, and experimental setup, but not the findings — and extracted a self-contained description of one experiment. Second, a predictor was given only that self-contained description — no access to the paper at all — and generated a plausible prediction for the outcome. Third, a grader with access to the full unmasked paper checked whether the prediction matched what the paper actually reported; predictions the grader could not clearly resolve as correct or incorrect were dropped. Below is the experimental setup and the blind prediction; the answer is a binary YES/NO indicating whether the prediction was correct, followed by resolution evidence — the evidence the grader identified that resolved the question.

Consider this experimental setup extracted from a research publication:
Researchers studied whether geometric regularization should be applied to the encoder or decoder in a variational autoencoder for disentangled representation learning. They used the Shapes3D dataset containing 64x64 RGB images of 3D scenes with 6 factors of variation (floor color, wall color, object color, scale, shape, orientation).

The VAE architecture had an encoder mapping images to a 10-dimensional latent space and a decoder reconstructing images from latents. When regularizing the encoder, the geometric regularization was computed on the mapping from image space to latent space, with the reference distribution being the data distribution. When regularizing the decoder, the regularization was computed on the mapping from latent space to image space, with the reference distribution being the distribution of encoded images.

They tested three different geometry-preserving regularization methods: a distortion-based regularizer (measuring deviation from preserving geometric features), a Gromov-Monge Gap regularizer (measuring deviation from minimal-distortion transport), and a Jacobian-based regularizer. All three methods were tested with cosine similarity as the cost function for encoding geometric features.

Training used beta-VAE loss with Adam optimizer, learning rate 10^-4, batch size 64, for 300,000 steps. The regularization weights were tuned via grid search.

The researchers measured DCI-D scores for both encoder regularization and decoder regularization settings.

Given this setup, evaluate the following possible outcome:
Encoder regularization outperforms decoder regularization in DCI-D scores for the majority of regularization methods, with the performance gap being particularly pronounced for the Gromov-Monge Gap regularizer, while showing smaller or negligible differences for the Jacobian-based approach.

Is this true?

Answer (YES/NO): NO